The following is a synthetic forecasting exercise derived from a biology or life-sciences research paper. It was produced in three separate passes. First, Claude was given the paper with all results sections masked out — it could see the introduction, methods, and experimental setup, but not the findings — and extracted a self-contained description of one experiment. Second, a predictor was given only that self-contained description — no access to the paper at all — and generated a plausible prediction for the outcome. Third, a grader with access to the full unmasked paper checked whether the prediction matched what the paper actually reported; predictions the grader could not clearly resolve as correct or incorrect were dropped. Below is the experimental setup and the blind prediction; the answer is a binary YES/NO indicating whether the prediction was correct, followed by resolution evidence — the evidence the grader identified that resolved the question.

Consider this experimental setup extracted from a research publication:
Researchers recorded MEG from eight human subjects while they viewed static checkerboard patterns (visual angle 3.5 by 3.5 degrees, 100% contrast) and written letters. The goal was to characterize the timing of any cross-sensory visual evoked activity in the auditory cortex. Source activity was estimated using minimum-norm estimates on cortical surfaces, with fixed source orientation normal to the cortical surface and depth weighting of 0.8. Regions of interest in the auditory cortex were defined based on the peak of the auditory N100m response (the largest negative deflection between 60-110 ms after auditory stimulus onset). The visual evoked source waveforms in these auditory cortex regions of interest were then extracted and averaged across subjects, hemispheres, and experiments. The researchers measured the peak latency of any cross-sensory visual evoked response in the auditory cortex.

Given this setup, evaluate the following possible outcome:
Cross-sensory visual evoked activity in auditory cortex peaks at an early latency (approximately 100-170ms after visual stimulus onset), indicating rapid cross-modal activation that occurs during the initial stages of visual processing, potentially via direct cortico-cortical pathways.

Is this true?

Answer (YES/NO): YES